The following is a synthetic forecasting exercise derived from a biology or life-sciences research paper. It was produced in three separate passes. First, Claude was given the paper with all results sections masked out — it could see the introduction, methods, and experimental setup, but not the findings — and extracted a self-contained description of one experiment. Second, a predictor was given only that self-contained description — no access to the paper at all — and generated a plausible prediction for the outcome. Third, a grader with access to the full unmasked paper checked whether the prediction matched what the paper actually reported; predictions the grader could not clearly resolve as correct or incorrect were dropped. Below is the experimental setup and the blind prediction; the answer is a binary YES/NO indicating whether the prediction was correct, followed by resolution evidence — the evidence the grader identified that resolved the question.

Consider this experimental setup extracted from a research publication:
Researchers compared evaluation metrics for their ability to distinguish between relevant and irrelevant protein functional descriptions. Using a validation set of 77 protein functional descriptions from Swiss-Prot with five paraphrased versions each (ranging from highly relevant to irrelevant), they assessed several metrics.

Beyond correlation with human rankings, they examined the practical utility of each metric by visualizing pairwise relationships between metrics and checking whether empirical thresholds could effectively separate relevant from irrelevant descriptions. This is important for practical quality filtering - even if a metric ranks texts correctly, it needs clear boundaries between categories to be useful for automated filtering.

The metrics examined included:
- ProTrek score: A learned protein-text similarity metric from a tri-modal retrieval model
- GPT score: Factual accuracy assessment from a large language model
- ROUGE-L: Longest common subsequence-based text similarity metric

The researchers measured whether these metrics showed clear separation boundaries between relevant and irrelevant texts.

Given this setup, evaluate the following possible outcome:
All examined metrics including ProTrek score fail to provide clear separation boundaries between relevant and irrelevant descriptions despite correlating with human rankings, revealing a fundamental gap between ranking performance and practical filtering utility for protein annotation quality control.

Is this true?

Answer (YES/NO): NO